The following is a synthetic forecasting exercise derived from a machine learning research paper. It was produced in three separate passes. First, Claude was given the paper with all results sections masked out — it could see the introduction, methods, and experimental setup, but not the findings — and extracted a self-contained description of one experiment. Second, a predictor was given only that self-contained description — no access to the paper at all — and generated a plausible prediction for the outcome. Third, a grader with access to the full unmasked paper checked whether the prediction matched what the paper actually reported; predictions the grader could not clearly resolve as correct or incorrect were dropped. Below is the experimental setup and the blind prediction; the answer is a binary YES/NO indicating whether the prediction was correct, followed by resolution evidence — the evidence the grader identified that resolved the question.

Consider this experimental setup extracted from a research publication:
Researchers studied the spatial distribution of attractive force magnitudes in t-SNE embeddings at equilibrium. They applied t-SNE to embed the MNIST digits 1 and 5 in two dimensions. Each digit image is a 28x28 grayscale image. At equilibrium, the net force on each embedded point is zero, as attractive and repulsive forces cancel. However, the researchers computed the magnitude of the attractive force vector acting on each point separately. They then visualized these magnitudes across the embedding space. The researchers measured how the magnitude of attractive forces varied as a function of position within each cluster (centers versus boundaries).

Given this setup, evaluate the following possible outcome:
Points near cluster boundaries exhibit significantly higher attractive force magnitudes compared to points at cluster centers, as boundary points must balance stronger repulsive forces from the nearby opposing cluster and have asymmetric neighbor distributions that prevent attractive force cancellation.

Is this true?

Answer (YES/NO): YES